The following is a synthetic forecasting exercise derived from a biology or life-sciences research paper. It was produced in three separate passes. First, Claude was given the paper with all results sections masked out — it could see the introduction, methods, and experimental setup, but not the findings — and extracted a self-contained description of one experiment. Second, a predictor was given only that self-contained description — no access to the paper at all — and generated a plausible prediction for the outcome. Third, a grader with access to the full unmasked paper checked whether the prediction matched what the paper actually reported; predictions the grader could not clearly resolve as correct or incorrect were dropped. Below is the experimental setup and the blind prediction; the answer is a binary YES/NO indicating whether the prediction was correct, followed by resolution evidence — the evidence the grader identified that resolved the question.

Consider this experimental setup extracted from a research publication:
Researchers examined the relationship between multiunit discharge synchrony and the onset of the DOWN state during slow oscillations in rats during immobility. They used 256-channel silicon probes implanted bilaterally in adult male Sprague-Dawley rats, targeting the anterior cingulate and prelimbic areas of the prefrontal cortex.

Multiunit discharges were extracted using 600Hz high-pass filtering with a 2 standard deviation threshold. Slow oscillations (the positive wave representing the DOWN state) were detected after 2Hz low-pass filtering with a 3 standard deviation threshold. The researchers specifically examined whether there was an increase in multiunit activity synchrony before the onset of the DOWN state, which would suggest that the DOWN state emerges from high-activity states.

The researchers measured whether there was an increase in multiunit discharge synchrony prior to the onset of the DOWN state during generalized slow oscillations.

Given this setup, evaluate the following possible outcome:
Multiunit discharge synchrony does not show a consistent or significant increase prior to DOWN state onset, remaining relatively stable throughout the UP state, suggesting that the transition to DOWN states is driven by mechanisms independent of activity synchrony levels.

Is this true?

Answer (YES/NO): YES